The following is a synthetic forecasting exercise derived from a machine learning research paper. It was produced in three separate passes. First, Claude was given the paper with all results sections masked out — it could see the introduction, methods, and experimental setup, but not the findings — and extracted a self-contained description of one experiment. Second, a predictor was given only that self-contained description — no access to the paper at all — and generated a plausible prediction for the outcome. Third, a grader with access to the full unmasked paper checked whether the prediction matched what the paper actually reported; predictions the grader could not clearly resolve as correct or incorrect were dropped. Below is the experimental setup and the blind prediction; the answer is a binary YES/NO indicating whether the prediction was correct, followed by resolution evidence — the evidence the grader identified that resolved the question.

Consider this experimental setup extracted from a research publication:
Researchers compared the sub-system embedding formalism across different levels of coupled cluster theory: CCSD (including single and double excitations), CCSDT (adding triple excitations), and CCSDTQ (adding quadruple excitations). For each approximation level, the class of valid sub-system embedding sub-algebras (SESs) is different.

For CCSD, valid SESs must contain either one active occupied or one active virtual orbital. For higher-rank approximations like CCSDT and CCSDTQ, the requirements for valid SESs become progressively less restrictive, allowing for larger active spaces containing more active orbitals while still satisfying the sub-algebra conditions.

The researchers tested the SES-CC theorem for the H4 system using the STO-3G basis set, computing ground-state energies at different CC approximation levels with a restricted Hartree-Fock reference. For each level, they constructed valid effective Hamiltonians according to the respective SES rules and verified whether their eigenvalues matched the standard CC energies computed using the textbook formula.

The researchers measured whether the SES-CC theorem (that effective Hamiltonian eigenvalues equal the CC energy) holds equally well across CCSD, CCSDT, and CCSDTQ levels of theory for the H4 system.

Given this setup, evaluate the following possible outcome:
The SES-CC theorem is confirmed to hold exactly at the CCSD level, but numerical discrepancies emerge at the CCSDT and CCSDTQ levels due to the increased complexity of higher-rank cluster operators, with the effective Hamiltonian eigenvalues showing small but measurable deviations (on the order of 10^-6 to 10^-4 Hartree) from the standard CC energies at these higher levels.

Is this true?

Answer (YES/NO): NO